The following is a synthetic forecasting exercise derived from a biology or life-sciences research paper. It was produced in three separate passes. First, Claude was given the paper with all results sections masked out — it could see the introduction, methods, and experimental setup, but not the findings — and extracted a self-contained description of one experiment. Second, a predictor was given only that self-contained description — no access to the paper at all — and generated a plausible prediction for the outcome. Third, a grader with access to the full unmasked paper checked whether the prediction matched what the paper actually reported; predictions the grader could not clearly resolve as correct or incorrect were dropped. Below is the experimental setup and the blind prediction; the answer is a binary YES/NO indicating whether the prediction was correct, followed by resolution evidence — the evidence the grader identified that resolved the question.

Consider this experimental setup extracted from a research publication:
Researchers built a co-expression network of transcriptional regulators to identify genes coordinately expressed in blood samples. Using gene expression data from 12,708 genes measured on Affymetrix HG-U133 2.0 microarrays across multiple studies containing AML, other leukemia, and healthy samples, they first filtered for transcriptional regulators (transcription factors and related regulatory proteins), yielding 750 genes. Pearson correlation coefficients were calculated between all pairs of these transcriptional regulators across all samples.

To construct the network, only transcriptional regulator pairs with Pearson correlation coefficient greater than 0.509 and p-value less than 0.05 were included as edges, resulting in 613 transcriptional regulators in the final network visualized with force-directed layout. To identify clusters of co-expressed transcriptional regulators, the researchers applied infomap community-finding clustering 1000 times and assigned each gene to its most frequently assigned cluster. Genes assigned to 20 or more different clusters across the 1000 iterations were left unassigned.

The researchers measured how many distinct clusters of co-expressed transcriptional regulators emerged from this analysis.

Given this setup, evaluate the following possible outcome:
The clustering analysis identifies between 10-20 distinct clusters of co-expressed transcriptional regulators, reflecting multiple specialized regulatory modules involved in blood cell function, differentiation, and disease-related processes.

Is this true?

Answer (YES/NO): YES